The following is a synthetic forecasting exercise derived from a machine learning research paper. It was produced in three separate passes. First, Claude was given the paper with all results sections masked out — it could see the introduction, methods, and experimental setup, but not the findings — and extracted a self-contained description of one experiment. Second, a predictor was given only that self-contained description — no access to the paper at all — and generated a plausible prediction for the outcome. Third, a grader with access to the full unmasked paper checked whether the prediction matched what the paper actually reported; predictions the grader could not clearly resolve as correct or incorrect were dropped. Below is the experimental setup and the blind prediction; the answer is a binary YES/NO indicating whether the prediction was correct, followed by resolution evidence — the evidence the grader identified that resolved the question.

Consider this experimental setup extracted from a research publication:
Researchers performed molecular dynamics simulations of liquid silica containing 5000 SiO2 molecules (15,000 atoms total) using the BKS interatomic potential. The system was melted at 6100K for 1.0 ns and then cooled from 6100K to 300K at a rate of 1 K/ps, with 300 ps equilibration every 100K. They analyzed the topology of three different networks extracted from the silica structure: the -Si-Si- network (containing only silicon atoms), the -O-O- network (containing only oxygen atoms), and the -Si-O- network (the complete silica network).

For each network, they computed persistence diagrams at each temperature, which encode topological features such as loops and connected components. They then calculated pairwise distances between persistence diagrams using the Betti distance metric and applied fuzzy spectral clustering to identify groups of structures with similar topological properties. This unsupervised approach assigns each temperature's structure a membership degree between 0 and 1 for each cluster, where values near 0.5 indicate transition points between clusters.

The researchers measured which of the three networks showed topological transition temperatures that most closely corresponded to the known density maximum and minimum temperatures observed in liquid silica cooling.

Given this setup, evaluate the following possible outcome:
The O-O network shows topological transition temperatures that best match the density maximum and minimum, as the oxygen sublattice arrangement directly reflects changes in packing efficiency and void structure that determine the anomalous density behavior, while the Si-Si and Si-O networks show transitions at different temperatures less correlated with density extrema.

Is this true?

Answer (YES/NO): NO